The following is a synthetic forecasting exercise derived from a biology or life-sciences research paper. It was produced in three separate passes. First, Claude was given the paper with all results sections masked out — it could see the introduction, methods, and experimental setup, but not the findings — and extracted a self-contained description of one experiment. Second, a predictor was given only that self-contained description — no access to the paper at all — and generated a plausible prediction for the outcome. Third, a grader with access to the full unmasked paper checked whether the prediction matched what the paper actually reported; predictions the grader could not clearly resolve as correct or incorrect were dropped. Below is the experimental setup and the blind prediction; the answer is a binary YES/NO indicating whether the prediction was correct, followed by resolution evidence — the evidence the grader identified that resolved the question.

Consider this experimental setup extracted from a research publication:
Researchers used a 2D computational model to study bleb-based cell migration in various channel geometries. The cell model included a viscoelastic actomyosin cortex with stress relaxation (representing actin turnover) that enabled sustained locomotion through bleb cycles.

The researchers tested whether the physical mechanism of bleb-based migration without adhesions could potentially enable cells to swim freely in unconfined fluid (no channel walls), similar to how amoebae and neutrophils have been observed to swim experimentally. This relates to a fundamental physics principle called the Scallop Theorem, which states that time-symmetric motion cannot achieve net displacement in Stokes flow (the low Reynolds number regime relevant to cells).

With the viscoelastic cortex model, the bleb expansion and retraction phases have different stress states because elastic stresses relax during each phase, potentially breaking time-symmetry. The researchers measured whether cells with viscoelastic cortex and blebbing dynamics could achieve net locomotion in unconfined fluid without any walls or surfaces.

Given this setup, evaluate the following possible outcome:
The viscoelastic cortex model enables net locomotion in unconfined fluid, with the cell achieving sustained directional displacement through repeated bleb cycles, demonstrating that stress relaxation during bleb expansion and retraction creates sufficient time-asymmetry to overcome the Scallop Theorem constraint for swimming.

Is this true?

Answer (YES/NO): YES